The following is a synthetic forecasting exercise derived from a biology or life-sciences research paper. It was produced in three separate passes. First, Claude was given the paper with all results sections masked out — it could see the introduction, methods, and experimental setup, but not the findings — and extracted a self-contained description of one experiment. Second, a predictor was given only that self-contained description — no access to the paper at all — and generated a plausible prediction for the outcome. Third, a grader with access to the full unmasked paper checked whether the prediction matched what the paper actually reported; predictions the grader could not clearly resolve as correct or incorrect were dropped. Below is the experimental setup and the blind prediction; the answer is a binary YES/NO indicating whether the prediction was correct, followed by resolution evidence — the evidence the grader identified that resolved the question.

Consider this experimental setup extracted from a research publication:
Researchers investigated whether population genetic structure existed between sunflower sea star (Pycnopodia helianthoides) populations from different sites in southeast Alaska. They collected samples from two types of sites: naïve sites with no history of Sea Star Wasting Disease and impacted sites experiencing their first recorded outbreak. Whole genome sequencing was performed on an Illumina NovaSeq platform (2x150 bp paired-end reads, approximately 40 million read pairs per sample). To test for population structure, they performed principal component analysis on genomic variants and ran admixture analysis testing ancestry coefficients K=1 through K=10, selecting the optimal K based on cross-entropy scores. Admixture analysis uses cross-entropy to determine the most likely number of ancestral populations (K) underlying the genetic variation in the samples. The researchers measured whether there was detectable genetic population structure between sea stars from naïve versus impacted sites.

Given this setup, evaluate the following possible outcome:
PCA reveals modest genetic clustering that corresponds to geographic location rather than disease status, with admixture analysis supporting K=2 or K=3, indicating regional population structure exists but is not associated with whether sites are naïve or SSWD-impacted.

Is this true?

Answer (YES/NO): NO